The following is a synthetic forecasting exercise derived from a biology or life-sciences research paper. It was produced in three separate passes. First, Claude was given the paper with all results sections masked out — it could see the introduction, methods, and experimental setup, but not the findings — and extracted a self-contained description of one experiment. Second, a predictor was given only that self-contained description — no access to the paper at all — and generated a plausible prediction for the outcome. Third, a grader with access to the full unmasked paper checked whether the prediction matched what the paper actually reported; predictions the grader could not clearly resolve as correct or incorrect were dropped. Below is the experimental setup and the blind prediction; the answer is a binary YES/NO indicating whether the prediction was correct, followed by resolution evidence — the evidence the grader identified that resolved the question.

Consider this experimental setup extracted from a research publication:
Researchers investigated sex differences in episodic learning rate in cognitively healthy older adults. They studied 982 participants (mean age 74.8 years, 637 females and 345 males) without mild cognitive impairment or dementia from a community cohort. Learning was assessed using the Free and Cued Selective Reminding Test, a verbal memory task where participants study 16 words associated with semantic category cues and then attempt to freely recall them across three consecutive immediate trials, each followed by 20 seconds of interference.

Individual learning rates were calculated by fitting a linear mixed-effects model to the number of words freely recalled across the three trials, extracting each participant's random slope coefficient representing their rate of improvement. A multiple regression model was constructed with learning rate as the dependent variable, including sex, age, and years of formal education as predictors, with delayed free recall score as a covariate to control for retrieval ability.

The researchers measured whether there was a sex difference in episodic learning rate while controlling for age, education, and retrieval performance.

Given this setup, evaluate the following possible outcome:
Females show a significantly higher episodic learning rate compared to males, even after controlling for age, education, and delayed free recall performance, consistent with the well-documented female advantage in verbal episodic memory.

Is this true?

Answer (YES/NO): YES